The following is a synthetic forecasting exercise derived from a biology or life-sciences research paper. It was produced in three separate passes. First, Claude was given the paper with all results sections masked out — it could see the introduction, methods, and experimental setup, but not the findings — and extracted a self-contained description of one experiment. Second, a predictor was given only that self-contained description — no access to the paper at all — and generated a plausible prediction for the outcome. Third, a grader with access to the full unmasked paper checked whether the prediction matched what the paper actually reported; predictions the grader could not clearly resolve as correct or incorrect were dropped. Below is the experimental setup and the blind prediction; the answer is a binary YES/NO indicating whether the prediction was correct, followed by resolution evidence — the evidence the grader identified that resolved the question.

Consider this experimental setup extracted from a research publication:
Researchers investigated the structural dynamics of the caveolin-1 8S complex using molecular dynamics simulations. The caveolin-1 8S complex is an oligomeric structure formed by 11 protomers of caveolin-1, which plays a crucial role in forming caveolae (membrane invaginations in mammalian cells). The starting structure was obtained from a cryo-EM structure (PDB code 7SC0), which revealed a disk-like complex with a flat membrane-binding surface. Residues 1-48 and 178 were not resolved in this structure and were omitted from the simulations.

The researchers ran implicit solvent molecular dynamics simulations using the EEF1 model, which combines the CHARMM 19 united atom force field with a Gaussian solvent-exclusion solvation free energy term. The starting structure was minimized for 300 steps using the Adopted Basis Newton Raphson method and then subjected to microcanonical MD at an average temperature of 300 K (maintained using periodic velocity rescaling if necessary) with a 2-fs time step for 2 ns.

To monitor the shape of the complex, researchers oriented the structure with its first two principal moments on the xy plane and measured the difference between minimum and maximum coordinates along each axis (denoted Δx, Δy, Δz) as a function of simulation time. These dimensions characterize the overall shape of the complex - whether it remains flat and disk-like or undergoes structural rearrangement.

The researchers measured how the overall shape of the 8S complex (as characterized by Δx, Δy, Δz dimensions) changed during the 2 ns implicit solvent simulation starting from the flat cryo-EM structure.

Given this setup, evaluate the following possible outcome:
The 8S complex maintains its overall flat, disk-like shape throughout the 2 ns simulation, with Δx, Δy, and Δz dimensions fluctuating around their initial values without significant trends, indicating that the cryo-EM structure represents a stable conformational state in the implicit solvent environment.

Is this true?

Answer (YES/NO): NO